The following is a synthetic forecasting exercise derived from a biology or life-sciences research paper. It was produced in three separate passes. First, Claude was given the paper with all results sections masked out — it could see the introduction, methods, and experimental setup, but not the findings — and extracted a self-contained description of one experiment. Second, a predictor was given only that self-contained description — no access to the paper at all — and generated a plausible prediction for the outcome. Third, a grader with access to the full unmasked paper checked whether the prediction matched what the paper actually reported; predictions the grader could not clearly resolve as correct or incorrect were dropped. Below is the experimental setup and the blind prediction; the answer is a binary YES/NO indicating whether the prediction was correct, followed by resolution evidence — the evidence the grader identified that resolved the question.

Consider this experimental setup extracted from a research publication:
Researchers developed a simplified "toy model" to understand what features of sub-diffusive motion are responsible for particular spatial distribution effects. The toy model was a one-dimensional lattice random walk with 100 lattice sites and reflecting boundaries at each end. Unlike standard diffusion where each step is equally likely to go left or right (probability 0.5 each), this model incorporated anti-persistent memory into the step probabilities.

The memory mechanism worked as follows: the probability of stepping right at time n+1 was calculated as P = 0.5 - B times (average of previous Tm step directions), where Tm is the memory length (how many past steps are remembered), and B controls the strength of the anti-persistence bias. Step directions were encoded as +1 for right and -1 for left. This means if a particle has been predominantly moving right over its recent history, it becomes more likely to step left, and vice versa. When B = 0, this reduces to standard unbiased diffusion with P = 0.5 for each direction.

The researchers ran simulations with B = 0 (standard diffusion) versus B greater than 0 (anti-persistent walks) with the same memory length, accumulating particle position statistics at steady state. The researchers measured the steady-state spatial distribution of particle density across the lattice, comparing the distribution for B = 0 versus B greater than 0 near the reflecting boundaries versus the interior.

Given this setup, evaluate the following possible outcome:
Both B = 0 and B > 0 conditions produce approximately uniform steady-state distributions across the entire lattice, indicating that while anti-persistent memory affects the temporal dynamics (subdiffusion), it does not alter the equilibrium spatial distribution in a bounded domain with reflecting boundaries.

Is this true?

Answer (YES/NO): NO